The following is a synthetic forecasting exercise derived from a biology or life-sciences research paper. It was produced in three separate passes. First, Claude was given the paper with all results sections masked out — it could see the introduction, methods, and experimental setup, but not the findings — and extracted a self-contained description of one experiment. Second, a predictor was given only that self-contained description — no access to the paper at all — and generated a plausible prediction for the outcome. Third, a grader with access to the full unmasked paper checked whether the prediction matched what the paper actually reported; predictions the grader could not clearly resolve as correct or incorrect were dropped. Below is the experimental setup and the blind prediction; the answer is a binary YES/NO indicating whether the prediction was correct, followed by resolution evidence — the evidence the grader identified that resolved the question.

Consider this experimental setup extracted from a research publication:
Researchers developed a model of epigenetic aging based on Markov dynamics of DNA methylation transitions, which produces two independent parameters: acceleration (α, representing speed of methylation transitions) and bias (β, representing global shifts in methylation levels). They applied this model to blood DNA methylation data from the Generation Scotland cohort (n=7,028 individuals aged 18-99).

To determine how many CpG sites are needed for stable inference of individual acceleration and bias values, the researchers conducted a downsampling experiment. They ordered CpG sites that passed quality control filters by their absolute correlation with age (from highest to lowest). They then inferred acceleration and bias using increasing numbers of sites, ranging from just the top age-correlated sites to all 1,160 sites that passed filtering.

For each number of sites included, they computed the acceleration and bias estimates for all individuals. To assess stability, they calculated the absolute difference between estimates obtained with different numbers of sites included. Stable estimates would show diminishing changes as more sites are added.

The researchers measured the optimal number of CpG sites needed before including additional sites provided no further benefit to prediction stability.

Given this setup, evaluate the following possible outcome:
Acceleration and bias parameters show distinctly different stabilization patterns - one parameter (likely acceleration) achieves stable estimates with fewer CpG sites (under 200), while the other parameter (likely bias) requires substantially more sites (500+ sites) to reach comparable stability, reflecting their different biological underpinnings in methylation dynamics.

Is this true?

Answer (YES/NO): NO